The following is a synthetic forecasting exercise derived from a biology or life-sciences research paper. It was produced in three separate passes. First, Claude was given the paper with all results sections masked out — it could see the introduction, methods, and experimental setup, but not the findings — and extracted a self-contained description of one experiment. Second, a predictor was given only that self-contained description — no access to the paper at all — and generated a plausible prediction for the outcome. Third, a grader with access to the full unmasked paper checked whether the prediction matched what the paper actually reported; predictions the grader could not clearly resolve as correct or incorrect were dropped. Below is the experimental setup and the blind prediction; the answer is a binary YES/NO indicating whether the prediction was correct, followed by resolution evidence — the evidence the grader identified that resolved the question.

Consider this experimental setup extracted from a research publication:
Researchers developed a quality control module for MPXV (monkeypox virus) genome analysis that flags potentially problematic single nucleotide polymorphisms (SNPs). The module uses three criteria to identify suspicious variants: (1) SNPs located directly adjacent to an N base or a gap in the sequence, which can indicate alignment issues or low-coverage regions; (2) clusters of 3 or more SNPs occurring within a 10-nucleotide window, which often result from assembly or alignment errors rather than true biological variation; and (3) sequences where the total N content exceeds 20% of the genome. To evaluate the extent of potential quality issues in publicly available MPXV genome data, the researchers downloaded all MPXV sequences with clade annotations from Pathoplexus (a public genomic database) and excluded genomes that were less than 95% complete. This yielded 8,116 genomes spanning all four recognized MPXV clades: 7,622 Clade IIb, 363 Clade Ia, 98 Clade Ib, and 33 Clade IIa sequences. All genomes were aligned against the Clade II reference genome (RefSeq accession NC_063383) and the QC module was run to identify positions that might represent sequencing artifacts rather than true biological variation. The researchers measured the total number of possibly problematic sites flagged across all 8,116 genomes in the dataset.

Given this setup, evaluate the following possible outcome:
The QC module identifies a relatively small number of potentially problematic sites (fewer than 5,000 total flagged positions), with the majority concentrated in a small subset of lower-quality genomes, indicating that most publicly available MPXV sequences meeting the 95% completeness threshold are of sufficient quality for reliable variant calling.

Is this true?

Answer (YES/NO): NO